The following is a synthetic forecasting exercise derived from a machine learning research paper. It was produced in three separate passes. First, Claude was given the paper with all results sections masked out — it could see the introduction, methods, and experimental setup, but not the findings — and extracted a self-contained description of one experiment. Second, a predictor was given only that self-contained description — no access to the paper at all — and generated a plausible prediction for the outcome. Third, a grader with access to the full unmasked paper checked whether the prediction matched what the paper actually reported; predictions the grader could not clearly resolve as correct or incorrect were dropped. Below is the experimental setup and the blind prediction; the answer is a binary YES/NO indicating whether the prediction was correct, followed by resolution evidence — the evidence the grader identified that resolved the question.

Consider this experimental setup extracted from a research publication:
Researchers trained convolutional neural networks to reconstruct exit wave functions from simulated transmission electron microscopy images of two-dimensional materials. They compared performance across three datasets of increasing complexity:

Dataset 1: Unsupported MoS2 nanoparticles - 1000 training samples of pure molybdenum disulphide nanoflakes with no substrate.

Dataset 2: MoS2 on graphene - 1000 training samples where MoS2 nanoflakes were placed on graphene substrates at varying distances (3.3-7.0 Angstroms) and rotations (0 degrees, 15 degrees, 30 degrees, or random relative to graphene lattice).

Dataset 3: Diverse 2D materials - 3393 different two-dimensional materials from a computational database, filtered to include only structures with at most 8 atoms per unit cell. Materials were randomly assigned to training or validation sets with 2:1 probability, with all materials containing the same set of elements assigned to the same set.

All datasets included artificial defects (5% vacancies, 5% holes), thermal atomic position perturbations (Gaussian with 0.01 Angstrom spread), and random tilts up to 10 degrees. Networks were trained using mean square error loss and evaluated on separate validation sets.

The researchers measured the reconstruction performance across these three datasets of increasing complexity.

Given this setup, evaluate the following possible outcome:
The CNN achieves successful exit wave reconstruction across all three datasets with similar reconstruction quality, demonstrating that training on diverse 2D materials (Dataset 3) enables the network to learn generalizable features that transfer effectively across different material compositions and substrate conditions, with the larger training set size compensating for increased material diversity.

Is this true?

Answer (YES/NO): NO